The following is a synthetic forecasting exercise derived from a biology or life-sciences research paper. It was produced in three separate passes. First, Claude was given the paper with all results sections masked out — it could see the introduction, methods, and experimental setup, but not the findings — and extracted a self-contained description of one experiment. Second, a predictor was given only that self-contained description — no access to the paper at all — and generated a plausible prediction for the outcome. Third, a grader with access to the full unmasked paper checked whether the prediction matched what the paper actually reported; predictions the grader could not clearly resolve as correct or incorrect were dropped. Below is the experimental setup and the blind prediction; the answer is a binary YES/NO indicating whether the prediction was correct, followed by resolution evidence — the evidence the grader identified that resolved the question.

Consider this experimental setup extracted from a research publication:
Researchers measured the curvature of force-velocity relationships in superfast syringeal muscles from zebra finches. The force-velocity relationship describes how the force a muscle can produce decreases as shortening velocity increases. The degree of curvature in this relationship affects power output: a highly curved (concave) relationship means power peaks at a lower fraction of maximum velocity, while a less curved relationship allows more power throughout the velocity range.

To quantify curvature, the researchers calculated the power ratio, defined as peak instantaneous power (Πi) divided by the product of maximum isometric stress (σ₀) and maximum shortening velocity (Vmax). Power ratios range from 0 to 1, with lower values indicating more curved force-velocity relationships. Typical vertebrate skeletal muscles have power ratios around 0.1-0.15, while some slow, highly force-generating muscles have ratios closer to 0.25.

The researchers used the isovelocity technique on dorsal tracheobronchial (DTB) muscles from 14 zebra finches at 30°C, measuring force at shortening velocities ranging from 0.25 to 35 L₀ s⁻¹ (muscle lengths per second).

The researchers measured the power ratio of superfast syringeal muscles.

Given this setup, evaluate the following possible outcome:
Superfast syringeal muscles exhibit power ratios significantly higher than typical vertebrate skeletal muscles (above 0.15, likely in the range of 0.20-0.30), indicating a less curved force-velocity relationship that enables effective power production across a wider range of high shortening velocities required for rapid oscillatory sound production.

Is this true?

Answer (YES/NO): NO